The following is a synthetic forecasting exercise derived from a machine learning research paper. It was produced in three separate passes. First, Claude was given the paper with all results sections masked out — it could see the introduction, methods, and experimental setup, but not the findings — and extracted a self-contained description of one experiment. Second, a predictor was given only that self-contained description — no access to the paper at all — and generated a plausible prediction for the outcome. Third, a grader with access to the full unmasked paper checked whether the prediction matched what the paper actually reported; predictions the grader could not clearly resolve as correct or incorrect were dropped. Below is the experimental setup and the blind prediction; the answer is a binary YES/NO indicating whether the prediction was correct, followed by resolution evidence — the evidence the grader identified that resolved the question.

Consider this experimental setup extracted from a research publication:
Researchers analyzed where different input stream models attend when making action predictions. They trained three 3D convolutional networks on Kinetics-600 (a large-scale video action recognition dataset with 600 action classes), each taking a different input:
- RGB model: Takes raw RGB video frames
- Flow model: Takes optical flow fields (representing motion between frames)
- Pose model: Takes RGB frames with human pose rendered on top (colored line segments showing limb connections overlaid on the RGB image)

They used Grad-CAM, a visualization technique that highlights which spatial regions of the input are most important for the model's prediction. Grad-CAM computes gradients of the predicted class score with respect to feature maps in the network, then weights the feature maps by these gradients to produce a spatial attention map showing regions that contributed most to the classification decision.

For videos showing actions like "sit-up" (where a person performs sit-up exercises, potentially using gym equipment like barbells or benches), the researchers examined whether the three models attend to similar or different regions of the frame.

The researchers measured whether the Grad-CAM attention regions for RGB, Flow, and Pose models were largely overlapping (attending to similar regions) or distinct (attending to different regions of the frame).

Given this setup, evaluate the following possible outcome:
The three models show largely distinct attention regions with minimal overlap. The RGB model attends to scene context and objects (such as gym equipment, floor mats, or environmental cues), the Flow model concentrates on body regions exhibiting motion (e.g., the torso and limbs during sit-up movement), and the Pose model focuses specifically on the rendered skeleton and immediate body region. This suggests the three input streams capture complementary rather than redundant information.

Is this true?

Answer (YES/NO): NO